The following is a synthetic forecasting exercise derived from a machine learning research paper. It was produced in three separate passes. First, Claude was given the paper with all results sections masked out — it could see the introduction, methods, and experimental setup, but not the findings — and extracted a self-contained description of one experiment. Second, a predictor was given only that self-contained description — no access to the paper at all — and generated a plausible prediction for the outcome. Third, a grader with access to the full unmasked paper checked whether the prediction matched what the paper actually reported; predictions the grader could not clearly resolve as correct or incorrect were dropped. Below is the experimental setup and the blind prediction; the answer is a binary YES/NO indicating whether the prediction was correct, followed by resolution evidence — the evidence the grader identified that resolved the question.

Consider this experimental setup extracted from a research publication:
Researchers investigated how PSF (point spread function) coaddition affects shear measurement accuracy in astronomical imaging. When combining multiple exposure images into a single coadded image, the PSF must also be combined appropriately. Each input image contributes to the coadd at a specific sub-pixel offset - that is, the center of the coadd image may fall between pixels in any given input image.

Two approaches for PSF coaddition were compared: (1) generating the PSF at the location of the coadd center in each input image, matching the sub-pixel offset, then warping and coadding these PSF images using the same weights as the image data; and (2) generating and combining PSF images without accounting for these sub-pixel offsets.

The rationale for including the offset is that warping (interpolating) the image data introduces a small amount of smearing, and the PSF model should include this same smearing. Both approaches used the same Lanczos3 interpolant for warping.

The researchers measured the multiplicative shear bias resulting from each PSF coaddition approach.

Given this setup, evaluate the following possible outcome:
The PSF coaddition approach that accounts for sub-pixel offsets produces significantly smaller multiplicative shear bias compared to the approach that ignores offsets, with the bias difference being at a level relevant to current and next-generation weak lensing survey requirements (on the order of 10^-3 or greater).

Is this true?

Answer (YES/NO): YES